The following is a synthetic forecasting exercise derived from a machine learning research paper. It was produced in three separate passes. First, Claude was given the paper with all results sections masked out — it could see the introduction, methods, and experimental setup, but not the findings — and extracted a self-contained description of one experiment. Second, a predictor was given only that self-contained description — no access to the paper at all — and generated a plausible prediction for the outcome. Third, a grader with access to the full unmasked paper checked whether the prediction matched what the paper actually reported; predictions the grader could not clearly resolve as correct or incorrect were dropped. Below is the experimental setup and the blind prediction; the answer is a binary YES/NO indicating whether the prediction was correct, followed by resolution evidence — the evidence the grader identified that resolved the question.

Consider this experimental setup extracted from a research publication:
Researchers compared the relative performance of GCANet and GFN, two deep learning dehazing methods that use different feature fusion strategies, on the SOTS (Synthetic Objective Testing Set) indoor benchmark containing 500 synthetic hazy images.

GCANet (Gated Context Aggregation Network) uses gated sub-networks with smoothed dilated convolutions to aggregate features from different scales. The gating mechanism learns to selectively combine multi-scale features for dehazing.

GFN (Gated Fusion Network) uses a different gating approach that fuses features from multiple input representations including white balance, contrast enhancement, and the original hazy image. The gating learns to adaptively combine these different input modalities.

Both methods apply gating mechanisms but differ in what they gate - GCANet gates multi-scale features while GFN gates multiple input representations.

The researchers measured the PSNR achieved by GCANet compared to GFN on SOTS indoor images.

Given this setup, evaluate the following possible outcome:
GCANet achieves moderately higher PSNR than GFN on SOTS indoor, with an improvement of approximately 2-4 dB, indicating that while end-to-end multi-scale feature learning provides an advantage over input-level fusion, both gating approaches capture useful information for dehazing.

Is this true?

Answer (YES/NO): NO